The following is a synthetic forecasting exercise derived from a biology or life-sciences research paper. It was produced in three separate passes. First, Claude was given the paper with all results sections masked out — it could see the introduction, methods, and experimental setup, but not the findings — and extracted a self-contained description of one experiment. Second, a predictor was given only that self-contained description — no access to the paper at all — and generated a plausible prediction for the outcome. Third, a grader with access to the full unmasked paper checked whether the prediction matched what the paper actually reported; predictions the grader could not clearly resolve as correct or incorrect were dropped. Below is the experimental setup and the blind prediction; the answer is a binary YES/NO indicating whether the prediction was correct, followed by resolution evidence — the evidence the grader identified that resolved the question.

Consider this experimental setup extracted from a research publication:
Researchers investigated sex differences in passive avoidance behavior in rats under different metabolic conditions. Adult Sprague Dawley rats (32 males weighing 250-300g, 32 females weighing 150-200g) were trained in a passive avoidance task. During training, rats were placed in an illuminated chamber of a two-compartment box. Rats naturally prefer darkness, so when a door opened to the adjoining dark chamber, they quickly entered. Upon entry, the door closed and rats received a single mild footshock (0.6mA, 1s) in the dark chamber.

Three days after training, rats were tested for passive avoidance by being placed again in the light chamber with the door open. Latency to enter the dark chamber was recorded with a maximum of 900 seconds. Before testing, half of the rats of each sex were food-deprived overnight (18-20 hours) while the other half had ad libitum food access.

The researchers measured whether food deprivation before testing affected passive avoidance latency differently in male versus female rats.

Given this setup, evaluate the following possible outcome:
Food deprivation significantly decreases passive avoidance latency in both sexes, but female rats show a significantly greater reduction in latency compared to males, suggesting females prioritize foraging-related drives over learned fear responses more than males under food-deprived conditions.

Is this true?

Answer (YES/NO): NO